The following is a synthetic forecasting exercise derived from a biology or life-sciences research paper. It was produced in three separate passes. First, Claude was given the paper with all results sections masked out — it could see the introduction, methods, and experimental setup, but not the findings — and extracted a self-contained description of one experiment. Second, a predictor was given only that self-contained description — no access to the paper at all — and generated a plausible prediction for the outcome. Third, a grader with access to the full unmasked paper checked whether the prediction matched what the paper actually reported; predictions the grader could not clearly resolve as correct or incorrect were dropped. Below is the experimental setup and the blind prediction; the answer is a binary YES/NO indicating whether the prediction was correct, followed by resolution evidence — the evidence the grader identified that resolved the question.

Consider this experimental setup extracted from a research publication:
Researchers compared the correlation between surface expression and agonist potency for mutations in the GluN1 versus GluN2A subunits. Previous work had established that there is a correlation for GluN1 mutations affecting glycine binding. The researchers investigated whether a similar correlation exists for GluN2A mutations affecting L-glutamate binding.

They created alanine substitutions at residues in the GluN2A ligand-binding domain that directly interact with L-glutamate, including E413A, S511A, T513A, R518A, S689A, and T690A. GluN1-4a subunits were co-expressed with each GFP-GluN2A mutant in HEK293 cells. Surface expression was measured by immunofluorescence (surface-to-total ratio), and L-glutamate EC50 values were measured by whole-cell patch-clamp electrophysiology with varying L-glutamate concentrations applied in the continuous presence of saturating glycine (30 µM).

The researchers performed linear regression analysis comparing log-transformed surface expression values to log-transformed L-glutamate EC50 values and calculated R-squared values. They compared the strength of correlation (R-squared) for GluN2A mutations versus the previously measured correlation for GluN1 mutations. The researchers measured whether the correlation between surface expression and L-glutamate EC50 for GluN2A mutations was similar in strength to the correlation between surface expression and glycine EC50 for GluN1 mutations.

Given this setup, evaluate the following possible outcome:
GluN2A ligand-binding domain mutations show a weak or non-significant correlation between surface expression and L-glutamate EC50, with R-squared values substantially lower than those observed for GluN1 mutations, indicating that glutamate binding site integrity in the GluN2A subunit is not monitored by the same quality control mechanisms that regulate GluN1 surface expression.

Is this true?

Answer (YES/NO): NO